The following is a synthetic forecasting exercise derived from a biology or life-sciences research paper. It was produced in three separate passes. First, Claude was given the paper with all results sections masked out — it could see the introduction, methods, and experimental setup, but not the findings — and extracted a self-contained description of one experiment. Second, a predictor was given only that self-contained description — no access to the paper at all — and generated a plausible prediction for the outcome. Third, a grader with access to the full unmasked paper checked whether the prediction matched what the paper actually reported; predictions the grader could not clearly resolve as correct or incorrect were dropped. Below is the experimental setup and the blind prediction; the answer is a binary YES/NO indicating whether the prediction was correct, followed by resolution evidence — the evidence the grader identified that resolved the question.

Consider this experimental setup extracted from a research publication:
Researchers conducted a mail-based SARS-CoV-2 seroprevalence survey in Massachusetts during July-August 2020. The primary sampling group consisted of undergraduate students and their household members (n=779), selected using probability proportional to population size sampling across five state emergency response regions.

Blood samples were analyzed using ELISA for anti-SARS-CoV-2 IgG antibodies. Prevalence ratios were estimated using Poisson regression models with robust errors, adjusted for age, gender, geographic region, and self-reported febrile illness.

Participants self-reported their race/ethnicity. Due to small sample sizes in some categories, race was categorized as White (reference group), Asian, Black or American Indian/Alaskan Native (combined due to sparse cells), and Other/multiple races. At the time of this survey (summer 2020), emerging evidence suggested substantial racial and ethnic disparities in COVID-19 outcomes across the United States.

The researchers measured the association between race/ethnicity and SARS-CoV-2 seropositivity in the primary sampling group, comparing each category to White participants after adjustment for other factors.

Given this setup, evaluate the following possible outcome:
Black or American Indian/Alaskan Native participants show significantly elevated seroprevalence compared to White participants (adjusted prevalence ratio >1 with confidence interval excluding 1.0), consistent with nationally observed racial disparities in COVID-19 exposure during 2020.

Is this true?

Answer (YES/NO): YES